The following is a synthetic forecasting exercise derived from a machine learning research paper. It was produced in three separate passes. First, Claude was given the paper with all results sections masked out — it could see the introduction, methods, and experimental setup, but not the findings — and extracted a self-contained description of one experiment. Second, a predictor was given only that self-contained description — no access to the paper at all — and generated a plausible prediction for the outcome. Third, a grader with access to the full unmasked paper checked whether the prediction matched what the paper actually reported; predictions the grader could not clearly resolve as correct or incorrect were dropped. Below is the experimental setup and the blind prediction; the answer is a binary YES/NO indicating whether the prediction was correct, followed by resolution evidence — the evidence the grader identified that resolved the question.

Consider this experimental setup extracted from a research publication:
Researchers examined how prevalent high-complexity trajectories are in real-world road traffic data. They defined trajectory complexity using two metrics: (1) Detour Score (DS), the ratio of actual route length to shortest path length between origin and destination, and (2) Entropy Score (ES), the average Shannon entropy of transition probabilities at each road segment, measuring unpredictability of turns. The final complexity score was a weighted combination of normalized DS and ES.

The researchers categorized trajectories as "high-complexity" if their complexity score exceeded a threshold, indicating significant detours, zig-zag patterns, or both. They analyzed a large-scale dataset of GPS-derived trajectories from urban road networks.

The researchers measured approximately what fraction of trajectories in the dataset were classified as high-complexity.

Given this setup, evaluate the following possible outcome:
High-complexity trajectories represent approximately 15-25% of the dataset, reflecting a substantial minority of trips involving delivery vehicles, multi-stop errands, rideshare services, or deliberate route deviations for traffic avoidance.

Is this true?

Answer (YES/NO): NO